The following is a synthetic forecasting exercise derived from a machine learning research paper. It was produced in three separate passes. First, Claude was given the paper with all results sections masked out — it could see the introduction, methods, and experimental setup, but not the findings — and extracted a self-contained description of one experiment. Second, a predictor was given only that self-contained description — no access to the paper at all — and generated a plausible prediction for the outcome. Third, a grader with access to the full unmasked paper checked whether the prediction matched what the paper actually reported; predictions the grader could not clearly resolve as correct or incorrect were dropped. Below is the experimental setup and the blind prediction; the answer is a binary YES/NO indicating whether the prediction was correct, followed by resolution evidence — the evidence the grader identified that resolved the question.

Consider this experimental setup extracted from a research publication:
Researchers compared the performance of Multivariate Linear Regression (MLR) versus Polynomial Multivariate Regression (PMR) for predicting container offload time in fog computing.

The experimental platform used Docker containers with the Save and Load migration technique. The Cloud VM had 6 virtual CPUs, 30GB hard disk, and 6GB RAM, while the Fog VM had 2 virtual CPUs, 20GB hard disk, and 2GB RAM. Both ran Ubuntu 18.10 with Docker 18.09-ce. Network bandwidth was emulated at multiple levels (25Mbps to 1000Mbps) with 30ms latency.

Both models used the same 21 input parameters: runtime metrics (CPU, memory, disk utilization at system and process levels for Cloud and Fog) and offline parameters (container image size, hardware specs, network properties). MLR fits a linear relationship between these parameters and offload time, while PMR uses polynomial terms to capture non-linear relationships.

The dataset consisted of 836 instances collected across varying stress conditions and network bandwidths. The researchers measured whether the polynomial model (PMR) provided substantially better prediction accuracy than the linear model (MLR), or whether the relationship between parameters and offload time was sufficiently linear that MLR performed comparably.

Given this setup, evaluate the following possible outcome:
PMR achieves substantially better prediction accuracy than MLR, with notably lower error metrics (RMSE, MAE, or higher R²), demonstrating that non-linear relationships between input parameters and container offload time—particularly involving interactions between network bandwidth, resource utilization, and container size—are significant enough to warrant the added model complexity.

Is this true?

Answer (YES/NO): NO